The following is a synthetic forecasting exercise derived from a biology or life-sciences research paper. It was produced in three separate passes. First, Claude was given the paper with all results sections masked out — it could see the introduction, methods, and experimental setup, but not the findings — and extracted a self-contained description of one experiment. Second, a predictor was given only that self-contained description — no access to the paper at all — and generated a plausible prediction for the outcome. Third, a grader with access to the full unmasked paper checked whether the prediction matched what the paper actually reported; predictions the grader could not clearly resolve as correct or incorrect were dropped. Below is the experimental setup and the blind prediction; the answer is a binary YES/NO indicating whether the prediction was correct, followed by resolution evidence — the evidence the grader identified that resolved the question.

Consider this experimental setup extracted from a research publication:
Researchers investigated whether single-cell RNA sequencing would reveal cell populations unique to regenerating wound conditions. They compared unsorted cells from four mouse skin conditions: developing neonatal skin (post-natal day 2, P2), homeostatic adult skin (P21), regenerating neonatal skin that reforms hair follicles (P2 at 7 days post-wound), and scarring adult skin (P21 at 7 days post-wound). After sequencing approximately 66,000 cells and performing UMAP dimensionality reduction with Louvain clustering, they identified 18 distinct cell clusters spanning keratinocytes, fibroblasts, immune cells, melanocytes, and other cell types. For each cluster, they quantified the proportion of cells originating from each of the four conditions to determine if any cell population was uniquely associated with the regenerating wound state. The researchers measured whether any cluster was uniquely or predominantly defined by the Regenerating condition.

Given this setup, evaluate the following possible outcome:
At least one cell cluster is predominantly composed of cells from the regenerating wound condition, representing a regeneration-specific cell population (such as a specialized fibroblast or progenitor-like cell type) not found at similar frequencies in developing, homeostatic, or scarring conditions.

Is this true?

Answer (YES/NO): NO